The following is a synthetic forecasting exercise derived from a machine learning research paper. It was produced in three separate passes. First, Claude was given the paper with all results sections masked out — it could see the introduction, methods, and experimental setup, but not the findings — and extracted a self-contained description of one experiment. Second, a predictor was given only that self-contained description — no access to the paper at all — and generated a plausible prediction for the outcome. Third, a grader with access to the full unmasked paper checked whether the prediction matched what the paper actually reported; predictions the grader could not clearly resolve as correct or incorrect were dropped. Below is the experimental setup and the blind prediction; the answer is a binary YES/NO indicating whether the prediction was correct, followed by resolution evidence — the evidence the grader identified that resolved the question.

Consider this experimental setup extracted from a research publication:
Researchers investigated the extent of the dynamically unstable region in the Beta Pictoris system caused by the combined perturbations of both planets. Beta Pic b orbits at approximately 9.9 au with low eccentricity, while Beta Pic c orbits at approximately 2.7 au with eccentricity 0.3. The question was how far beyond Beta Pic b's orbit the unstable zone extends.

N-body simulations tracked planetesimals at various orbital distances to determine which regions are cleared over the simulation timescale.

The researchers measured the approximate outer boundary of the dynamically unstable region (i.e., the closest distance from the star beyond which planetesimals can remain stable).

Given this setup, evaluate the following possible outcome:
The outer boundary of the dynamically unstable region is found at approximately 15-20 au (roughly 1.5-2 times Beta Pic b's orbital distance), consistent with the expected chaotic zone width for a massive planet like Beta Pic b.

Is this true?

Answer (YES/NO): NO